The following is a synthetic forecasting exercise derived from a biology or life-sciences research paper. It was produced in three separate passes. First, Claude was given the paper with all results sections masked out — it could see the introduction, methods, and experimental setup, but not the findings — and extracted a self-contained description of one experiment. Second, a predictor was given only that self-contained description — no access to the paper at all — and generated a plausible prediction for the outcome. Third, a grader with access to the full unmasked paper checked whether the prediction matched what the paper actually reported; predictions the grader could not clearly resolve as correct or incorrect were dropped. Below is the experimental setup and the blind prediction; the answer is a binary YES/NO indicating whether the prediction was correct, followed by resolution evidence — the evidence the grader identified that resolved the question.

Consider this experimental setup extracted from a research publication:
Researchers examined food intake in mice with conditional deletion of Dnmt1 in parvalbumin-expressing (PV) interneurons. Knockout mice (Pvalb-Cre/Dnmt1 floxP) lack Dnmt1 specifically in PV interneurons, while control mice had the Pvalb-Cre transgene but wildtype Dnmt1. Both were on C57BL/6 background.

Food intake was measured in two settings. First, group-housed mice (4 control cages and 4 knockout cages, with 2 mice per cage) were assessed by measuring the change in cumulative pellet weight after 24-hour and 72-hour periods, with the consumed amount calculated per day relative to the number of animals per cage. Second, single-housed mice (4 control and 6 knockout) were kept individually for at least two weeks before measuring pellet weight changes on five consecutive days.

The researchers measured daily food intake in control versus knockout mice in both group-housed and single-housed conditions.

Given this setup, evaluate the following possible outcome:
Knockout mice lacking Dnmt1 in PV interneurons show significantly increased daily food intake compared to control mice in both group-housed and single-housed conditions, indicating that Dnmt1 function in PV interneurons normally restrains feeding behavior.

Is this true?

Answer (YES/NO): NO